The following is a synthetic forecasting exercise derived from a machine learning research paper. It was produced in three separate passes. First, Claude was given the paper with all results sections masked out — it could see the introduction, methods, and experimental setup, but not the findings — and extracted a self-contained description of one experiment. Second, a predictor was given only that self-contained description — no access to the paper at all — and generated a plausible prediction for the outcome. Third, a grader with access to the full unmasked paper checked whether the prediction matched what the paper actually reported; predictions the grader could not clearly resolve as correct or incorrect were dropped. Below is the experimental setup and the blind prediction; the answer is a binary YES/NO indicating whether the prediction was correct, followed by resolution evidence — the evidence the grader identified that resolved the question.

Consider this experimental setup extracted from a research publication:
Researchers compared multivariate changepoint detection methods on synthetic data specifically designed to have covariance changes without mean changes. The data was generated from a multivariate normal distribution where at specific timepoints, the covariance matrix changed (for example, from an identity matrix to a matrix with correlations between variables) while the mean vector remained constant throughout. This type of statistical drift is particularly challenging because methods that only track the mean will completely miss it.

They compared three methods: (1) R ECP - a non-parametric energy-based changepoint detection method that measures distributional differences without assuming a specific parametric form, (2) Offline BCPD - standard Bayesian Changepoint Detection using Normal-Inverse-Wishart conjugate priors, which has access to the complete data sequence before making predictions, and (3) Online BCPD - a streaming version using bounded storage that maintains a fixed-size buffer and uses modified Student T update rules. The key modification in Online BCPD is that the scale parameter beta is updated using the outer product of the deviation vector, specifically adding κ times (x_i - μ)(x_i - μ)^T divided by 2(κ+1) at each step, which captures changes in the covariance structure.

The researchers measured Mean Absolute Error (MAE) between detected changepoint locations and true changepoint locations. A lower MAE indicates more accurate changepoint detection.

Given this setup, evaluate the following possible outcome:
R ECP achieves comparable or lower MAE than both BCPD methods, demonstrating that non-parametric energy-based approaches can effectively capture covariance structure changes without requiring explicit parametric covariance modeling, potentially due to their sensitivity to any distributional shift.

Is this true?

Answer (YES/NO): NO